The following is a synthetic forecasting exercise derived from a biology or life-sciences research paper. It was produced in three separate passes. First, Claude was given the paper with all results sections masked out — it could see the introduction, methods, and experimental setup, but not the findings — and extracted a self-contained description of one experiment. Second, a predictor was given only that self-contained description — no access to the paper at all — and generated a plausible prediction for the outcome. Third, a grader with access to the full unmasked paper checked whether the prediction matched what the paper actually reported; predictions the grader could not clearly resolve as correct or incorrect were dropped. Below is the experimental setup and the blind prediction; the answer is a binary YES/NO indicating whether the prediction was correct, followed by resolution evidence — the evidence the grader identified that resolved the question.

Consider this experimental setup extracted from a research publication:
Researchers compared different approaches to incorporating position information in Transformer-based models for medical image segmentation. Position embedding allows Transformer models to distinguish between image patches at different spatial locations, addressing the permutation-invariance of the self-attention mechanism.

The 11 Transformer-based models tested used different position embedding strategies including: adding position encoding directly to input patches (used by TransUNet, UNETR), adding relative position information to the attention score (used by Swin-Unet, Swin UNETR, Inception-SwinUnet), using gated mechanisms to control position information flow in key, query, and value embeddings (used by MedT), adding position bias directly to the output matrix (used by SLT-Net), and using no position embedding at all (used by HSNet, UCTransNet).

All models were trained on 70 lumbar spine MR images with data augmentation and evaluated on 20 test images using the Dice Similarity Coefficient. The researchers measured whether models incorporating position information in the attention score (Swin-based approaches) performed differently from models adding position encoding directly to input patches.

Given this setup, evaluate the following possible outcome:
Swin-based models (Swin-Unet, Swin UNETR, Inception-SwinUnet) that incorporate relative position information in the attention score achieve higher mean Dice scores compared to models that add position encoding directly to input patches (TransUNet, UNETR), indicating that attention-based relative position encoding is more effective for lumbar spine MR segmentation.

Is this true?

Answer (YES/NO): NO